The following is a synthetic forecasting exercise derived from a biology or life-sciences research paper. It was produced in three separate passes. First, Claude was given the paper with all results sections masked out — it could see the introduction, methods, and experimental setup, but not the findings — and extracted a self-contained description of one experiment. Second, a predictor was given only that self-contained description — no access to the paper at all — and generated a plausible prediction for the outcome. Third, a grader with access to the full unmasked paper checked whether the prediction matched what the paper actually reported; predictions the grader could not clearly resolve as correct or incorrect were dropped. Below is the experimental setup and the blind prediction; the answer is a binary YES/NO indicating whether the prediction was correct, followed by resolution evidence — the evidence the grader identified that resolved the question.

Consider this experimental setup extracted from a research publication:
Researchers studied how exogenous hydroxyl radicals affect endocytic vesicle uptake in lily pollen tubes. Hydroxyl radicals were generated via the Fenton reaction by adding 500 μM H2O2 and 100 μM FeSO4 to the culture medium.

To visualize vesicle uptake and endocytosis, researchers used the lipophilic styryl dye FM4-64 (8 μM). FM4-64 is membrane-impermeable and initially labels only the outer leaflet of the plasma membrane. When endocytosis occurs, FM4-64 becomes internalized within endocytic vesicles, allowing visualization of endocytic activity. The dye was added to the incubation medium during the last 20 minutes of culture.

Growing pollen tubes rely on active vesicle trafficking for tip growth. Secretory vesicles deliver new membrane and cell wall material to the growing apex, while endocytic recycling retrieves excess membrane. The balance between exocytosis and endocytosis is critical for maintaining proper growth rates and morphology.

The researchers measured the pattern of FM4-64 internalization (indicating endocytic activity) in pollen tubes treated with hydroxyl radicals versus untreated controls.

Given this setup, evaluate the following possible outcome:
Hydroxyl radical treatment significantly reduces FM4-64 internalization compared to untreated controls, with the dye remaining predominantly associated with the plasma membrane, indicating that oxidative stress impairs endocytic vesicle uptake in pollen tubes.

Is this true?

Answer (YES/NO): YES